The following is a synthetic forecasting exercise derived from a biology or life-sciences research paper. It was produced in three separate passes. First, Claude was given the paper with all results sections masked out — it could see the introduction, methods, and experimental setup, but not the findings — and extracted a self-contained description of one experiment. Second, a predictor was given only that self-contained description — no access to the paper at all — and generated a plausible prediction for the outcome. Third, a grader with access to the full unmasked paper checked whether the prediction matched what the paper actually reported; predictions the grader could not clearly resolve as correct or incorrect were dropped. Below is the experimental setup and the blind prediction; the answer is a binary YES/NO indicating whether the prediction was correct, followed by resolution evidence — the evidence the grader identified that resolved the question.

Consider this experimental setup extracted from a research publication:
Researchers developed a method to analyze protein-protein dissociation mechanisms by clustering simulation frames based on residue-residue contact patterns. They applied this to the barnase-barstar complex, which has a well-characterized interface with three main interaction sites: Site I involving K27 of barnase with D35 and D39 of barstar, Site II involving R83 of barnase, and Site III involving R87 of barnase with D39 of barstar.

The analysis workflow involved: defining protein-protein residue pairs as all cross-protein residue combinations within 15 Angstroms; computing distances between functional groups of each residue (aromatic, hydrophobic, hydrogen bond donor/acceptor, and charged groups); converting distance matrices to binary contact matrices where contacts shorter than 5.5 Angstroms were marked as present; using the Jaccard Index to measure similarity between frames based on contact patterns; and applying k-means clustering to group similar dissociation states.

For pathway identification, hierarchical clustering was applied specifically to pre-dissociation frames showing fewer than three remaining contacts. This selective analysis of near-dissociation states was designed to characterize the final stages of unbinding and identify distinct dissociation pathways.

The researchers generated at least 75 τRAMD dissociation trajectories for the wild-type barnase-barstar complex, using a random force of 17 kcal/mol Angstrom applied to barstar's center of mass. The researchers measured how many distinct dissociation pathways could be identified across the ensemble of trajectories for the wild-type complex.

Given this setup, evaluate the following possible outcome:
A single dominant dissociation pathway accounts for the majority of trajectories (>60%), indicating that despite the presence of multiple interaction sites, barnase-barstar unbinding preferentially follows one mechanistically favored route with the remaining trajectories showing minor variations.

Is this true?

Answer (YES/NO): YES